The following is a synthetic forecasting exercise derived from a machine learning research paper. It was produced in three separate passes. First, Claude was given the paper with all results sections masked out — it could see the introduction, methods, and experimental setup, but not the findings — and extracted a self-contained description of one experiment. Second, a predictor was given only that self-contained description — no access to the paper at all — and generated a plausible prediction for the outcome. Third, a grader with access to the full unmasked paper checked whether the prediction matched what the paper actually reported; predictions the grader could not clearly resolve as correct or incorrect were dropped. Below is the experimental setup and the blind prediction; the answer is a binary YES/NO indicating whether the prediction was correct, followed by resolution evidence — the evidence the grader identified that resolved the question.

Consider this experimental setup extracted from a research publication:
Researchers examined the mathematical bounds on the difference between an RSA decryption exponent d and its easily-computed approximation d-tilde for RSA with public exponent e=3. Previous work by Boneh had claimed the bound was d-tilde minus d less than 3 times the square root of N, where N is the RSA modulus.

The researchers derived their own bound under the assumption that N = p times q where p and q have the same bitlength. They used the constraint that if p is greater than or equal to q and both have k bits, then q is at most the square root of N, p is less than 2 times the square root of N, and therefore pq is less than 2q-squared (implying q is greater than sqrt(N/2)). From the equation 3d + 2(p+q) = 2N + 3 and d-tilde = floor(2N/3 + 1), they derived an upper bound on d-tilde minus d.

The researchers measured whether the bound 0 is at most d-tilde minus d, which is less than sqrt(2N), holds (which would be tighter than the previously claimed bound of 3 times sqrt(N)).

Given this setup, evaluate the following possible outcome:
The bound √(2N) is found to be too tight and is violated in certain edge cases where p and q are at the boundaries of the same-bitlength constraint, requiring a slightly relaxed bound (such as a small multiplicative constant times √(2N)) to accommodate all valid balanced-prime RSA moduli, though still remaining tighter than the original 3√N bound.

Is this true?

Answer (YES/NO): NO